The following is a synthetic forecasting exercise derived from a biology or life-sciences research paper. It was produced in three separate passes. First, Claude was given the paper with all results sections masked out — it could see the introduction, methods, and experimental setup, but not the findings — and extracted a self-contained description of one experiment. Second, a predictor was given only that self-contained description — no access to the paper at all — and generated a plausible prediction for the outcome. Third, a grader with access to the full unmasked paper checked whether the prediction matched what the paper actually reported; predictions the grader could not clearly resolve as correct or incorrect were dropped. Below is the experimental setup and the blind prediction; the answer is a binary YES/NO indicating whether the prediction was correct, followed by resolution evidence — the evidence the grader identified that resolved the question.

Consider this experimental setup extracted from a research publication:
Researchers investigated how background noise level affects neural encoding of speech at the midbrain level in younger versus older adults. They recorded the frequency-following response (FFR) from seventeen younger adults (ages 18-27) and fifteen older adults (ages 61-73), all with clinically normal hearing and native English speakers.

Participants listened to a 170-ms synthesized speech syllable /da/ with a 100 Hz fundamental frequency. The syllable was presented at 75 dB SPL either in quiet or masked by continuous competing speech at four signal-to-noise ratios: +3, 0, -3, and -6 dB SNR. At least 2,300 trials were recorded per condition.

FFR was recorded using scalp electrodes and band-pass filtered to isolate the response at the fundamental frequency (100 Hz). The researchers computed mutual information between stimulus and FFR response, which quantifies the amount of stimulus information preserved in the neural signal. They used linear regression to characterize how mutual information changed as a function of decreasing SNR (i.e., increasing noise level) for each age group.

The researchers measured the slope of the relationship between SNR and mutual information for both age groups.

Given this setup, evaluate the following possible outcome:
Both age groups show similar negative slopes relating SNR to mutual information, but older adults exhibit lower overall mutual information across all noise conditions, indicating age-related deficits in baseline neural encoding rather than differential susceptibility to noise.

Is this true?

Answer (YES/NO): YES